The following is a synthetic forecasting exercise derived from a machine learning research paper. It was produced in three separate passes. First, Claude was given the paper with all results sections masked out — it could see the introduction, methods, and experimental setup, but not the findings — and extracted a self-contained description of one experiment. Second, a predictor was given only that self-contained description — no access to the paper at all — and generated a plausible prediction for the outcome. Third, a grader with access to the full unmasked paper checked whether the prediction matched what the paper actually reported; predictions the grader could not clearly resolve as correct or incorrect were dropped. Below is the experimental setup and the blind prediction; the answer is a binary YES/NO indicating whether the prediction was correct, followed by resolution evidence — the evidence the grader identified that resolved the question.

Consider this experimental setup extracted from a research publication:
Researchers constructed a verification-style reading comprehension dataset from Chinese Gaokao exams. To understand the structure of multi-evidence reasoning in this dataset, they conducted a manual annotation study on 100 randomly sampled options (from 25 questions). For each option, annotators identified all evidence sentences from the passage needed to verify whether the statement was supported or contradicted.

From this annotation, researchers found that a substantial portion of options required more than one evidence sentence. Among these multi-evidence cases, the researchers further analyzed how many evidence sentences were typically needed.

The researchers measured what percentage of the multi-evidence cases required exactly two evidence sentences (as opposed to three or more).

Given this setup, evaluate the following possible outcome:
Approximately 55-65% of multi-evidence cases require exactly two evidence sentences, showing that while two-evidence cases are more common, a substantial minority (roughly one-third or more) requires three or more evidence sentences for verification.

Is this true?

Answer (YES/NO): NO